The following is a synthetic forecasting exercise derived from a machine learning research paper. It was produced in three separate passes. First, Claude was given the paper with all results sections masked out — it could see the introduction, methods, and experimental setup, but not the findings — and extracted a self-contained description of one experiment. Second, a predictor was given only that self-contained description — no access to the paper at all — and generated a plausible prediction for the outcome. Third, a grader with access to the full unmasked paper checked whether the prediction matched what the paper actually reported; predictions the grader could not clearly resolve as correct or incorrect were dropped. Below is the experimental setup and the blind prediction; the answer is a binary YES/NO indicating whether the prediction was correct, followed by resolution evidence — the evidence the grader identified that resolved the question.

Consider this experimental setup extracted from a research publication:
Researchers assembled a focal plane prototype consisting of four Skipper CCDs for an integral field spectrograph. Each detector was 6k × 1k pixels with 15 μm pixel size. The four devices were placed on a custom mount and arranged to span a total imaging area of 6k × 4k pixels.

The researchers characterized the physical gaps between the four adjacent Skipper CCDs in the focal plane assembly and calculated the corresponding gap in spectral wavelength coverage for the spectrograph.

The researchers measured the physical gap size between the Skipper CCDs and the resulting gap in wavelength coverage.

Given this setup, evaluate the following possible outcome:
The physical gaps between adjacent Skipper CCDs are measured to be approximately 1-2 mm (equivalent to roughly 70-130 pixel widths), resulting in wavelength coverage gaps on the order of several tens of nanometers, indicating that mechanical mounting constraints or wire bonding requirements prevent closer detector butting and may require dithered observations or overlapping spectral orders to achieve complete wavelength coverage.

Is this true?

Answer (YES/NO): NO